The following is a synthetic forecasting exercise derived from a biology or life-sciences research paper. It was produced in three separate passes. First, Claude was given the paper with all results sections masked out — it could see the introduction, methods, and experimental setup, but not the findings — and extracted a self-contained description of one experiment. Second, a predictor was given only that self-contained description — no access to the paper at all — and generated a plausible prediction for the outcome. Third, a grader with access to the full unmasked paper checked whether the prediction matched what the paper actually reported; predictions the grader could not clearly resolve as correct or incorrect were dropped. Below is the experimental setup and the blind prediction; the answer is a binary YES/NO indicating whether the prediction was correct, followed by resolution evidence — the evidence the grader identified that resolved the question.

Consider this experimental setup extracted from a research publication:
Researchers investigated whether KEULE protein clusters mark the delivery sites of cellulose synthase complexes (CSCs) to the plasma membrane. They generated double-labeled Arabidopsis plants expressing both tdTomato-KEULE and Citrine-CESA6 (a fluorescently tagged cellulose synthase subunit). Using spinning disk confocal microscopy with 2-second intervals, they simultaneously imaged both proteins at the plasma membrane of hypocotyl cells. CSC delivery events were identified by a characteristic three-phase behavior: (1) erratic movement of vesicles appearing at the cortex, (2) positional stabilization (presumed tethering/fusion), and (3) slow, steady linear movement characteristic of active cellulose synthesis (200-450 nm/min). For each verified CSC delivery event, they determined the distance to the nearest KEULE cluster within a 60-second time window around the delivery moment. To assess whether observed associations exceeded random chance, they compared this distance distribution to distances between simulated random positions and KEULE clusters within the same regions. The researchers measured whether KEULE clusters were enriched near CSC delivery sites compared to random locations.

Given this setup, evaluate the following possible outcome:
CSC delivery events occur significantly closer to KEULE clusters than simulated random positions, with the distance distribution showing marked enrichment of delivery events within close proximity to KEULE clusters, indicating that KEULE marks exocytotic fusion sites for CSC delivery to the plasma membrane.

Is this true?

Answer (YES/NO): YES